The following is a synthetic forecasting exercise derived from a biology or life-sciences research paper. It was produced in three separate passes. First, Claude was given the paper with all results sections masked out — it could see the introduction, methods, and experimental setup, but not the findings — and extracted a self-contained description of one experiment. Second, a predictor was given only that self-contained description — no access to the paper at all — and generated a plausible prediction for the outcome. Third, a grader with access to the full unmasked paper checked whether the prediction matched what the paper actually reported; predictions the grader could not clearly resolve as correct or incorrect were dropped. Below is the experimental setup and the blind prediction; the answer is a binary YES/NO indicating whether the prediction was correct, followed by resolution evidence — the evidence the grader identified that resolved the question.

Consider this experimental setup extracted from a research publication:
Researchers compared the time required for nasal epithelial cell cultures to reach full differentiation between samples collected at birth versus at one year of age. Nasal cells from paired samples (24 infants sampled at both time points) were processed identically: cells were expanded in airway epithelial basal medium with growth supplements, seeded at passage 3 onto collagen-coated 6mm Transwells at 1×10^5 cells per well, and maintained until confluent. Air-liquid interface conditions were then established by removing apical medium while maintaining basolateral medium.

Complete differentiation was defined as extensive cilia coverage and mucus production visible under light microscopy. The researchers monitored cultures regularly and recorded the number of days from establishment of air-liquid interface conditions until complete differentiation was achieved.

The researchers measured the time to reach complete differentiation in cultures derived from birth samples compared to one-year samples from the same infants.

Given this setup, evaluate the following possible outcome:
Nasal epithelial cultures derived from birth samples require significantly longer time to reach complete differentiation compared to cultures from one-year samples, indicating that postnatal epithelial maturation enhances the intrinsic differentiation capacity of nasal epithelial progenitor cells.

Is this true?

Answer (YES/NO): YES